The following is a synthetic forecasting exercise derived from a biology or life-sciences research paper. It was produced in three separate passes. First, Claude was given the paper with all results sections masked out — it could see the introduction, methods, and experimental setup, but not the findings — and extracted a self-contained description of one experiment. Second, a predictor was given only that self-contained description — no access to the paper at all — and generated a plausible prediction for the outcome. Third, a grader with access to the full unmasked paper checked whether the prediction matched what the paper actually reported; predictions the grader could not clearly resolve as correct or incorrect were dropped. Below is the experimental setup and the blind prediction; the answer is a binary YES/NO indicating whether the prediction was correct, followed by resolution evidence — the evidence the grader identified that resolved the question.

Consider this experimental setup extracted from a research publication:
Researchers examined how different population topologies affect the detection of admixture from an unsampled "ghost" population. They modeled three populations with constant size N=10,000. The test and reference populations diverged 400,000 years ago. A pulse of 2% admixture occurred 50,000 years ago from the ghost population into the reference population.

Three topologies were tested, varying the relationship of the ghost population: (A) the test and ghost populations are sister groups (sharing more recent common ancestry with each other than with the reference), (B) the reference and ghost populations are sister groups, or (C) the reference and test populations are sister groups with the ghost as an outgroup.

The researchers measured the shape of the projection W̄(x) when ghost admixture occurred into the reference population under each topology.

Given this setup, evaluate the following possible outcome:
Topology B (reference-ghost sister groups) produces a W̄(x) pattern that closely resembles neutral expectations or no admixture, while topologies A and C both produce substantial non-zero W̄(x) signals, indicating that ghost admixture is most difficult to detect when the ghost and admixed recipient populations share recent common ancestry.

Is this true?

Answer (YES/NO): NO